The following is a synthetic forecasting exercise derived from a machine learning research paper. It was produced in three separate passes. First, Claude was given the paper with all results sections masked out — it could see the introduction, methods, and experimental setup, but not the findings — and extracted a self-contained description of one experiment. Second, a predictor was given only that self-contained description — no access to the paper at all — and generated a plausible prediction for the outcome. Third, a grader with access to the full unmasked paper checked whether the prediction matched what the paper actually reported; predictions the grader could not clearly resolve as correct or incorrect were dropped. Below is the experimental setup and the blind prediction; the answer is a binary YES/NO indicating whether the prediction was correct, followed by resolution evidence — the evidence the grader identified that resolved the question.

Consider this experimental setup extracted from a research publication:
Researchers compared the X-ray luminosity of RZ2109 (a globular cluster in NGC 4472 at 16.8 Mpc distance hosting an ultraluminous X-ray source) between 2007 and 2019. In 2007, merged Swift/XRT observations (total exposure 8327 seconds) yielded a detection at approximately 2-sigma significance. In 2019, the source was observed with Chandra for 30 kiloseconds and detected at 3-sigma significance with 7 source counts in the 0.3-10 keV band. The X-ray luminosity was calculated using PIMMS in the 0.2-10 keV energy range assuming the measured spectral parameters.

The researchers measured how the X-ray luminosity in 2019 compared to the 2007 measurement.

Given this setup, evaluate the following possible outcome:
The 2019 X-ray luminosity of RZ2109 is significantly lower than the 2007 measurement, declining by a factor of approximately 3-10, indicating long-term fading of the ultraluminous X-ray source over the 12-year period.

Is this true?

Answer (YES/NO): YES